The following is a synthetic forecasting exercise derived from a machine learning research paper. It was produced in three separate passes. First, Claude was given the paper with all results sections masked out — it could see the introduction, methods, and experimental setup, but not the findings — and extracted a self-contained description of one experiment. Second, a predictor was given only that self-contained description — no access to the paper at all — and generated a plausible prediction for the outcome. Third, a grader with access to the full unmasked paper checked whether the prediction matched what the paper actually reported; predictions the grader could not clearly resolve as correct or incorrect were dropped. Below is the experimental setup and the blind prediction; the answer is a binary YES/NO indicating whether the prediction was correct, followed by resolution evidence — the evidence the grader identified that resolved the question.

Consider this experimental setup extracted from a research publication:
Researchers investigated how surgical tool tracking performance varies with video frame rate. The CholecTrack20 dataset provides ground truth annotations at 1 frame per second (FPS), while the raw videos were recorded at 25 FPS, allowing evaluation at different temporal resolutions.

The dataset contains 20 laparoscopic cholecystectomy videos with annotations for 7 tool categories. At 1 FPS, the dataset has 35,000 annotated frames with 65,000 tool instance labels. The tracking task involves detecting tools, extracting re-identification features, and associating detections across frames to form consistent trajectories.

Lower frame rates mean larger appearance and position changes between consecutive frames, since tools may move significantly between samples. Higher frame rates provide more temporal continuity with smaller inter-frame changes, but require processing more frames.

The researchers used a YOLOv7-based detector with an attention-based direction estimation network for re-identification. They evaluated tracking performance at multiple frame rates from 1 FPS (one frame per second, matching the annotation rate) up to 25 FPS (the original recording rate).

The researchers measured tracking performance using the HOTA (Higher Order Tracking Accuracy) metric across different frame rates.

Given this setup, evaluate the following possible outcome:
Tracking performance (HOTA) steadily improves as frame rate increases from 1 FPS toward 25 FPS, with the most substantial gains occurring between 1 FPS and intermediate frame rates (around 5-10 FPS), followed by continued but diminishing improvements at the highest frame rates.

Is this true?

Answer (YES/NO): NO